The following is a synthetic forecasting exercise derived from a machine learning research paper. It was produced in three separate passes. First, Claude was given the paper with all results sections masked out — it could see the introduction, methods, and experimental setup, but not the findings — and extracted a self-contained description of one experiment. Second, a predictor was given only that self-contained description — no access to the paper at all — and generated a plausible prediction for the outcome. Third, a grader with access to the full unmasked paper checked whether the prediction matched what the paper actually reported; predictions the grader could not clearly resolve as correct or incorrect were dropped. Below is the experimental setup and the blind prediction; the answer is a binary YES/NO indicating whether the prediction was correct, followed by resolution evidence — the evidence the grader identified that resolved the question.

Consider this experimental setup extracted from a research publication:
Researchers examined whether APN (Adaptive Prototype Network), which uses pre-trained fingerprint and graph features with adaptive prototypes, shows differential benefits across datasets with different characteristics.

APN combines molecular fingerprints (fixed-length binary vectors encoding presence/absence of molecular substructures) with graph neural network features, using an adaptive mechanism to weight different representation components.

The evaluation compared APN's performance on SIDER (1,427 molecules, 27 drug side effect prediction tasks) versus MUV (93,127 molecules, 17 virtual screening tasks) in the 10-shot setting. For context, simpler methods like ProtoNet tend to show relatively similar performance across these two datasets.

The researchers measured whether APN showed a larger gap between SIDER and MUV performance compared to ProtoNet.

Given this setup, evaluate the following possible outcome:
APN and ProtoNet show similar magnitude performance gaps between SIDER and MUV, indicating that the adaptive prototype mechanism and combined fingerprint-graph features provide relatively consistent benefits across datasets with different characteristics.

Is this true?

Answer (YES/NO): NO